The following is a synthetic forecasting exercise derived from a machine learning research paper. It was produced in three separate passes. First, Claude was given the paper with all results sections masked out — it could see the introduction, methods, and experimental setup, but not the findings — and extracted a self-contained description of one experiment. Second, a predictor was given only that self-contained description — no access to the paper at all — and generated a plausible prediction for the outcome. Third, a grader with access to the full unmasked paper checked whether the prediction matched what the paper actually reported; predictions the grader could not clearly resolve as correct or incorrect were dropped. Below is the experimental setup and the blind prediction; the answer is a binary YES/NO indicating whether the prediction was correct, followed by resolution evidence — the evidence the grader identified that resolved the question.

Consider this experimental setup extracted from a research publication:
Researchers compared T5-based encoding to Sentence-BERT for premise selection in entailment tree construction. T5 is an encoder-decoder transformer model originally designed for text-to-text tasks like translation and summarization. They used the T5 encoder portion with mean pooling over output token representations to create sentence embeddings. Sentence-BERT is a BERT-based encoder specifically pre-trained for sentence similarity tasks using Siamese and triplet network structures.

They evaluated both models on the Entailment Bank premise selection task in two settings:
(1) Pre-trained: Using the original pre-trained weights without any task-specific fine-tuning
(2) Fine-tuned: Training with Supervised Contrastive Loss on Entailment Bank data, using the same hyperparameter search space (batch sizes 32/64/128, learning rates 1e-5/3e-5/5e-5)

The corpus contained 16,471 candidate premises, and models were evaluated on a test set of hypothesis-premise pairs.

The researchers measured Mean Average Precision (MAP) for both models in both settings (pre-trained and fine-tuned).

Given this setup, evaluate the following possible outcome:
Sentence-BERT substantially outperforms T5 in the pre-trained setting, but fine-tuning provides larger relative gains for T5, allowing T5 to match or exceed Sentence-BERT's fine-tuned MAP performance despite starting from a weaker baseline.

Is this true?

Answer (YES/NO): NO